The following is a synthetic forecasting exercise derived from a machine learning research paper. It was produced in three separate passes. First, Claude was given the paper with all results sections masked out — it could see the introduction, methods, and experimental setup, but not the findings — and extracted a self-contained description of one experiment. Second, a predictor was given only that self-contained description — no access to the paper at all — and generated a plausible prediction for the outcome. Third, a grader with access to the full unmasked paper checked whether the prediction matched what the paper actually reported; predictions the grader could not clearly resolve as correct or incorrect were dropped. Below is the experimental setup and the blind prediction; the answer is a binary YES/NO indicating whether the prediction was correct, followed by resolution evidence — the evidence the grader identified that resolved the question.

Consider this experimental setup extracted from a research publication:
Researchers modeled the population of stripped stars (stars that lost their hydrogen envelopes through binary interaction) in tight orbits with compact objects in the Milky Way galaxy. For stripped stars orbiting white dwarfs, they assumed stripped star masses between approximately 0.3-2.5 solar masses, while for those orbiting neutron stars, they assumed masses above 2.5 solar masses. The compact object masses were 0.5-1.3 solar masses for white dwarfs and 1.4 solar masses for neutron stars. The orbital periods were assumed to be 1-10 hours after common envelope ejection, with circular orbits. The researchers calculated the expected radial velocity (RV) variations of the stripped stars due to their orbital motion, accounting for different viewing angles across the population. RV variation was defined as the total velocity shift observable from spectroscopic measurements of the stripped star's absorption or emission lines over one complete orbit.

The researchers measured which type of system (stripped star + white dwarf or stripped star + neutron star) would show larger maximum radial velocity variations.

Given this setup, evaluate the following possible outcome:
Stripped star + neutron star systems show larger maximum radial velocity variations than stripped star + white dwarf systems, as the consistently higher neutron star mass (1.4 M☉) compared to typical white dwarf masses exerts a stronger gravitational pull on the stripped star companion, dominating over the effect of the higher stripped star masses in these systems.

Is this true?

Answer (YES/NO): NO